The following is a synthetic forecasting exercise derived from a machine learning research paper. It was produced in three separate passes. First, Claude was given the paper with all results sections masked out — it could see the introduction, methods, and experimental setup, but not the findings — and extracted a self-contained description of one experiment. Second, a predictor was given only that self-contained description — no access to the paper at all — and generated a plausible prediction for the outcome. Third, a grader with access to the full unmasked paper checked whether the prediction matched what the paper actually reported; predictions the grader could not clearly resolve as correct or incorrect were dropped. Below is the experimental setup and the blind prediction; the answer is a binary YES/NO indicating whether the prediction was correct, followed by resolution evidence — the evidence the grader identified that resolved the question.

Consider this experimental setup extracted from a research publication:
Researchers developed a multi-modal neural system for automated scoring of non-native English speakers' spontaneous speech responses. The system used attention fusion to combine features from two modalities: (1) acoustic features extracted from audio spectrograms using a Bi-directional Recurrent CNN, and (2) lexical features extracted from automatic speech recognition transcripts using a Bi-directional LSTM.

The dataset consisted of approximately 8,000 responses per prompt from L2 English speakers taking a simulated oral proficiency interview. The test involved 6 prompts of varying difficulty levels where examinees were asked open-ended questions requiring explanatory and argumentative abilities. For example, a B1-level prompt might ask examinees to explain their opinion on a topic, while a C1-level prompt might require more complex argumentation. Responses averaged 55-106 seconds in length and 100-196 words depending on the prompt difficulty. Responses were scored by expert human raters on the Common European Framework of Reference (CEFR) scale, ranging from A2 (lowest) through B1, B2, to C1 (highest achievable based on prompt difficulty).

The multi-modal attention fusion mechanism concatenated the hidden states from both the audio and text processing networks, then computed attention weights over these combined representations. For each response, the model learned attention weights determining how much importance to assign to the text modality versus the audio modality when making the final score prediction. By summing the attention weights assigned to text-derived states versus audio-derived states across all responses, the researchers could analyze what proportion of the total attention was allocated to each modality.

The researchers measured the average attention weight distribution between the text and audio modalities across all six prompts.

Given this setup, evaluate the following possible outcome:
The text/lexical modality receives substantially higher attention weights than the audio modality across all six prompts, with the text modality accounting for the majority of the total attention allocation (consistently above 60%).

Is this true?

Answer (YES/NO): YES